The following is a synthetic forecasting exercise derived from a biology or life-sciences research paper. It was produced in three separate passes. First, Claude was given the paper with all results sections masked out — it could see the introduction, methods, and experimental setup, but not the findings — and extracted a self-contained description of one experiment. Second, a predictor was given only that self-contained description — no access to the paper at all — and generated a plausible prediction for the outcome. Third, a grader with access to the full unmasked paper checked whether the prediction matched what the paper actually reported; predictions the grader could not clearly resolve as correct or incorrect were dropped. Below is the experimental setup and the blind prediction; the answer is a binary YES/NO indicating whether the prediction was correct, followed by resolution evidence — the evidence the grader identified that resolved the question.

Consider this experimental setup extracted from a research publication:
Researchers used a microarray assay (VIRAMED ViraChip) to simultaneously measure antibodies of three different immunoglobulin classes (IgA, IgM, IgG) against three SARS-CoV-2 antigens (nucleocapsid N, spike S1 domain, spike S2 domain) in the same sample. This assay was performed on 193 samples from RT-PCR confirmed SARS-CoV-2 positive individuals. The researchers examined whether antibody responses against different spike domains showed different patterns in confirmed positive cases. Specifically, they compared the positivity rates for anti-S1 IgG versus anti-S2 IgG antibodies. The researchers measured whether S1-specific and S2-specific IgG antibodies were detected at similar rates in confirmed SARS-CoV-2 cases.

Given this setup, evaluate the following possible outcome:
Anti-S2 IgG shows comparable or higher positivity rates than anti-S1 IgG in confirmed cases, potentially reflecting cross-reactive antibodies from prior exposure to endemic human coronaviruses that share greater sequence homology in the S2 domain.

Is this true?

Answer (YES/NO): NO